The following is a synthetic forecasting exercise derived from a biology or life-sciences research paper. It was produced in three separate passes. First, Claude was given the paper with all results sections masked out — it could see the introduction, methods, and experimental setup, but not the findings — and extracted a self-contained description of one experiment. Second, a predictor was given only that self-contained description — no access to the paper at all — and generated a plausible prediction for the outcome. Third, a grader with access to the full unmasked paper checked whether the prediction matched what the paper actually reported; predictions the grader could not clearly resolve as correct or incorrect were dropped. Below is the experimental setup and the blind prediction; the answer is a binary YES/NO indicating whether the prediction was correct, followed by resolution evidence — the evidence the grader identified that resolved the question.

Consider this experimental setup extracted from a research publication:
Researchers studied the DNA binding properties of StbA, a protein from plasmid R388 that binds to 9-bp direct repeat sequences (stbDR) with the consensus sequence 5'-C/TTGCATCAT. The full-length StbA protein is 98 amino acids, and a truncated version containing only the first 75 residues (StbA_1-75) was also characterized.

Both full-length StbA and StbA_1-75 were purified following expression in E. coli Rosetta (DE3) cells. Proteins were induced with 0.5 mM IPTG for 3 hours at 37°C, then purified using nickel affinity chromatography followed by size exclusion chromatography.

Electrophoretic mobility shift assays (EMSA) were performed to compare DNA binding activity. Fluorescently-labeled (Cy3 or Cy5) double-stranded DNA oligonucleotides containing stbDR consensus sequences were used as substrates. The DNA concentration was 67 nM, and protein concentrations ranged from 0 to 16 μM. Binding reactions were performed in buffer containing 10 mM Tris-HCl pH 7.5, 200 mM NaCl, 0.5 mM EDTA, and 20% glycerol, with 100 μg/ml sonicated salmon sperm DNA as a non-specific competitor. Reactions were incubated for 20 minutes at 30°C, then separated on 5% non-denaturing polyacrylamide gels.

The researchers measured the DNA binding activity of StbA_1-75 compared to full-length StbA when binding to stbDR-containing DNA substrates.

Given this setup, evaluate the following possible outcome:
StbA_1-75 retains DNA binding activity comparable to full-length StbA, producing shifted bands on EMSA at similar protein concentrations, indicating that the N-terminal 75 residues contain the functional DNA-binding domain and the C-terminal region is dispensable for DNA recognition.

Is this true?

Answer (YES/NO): YES